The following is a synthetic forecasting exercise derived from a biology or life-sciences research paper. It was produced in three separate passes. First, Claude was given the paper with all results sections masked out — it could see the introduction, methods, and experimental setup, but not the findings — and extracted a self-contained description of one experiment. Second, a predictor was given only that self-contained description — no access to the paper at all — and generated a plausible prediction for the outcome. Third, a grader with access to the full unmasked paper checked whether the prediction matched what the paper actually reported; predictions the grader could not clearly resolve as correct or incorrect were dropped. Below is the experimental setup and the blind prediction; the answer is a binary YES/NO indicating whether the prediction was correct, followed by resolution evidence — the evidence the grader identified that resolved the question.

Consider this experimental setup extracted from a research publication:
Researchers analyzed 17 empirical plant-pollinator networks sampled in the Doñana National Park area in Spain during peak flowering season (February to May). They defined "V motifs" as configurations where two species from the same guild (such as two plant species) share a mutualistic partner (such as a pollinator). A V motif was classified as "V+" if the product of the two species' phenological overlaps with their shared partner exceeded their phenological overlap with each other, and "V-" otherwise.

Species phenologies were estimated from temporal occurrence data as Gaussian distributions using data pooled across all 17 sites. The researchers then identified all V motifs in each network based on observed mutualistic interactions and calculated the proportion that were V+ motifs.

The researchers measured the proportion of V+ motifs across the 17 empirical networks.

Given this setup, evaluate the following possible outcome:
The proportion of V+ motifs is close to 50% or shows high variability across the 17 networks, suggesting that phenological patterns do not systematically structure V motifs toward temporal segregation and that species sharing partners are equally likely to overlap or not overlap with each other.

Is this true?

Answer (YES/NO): NO